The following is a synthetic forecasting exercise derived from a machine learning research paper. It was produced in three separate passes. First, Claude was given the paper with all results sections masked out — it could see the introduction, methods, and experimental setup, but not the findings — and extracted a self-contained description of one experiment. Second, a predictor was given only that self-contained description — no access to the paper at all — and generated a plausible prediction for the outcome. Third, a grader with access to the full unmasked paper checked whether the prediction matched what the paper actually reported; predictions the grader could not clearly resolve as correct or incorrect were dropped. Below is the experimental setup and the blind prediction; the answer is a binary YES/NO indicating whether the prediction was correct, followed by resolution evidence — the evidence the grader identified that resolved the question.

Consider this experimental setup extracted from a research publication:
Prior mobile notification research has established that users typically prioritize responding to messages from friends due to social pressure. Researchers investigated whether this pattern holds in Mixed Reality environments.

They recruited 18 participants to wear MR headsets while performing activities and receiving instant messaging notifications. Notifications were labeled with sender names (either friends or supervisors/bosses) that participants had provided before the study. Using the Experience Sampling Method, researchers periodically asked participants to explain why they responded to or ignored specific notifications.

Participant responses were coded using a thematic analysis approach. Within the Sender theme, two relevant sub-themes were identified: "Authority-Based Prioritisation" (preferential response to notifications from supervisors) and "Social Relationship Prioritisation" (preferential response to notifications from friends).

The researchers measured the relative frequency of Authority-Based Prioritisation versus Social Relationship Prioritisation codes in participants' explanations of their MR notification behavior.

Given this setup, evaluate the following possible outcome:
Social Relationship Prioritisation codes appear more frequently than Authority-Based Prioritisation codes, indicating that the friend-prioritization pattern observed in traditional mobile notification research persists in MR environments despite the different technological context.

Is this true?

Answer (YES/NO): NO